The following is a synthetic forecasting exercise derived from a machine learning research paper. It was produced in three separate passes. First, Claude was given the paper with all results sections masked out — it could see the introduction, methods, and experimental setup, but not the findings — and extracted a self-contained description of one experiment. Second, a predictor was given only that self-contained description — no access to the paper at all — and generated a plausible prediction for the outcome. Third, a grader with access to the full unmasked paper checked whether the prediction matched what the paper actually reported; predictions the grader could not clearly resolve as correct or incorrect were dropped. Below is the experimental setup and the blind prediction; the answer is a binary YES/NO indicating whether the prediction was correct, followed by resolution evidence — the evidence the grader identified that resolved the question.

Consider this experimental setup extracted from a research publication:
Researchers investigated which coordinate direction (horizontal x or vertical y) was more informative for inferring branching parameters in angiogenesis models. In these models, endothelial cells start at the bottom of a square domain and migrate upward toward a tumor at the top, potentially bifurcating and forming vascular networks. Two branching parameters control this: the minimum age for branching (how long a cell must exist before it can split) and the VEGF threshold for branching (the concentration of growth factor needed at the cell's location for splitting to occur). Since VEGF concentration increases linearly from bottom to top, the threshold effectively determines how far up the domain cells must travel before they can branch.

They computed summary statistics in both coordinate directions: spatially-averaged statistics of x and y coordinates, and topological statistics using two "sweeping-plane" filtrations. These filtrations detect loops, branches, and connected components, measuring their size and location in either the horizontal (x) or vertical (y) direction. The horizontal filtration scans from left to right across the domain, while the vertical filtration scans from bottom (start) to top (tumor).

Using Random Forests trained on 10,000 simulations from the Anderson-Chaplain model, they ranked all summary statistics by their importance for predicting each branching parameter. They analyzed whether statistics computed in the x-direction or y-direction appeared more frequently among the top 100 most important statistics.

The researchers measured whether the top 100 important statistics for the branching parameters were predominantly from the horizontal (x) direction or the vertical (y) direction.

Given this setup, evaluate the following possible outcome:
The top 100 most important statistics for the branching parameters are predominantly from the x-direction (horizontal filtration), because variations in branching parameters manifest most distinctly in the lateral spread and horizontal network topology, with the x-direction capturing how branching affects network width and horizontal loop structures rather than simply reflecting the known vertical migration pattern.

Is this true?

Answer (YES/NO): NO